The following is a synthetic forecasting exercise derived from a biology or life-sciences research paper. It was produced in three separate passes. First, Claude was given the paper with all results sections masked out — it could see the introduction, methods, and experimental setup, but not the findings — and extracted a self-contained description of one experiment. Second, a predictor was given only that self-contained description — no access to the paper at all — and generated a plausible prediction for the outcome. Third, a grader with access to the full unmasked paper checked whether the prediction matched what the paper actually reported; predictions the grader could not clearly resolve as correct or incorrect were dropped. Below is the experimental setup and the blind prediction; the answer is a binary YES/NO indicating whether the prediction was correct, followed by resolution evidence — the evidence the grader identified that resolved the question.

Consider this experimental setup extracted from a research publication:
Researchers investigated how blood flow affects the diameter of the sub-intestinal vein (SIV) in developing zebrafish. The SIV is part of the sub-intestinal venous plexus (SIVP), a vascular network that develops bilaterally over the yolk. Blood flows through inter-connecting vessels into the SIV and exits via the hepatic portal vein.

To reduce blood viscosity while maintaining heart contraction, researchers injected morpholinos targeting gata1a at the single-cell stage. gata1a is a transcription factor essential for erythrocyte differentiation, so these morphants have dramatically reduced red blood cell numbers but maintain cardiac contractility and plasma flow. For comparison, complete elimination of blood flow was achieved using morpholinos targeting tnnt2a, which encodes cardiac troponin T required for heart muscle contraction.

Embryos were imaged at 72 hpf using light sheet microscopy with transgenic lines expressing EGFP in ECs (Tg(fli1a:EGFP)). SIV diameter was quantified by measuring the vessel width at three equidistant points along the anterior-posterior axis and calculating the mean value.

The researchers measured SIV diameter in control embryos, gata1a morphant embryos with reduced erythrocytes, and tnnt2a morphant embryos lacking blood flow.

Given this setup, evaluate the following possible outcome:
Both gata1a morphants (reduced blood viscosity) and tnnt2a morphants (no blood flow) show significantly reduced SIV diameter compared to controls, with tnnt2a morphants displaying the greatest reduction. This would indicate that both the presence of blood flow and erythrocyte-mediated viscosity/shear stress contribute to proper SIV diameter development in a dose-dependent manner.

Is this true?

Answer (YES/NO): NO